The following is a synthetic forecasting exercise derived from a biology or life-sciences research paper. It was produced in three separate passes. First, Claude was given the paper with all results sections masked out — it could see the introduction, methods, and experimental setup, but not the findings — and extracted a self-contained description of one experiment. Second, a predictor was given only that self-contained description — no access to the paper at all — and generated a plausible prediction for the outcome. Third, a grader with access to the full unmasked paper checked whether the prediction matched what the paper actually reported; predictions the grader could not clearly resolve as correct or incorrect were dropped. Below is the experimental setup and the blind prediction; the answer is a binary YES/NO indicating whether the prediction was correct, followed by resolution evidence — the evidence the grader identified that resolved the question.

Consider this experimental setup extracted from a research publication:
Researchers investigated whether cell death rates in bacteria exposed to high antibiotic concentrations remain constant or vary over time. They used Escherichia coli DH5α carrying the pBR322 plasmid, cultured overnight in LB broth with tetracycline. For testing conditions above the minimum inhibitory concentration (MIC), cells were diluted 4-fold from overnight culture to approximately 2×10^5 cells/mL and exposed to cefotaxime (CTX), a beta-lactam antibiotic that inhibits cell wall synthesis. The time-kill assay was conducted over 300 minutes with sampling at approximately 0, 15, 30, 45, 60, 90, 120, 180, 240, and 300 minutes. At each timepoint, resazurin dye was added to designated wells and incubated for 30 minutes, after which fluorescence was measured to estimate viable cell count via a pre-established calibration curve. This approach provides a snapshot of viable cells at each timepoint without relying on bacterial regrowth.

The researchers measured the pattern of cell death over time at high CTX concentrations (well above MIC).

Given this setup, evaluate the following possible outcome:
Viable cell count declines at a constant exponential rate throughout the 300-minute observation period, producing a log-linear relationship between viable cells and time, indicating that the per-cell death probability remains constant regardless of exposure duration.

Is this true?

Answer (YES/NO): NO